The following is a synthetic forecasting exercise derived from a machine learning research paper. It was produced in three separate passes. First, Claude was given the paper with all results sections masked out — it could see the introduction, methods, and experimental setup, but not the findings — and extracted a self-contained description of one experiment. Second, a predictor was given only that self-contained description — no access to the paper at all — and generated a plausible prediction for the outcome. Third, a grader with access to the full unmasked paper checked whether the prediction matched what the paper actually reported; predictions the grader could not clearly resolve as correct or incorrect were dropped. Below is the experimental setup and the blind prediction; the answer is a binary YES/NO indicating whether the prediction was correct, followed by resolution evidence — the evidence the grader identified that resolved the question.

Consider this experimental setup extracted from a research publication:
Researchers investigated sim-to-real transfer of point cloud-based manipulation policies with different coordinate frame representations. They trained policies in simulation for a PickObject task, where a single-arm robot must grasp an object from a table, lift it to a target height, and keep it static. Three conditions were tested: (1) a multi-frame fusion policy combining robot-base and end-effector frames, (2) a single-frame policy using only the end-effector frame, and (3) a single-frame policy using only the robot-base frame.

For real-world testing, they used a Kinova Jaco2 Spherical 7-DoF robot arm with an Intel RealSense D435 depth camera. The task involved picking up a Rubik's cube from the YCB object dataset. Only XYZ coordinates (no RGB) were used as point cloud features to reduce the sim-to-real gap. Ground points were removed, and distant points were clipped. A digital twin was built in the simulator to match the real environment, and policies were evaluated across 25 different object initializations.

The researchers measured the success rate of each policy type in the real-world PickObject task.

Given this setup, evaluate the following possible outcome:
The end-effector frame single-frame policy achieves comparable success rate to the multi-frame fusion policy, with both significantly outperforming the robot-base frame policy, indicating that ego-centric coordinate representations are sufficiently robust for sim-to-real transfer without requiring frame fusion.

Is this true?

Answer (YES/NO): YES